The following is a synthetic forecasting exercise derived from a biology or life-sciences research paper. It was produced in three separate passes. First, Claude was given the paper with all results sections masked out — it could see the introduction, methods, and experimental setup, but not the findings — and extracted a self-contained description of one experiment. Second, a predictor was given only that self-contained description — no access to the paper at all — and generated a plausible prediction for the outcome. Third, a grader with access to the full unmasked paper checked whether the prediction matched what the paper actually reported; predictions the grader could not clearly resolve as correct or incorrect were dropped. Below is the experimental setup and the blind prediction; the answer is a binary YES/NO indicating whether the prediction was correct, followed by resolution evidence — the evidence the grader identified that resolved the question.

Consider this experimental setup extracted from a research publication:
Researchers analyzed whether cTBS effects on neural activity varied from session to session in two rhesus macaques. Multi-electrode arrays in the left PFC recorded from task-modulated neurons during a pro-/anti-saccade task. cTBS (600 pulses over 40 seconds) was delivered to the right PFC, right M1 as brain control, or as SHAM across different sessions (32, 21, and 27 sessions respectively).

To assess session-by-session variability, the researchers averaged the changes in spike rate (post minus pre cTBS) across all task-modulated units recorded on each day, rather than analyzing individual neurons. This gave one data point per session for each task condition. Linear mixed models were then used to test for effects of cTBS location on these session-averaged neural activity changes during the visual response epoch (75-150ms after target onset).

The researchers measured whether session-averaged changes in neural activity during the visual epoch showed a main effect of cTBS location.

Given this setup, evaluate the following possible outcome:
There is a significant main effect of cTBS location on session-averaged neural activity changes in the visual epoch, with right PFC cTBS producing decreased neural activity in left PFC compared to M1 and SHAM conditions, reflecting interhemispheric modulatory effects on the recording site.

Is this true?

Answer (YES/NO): NO